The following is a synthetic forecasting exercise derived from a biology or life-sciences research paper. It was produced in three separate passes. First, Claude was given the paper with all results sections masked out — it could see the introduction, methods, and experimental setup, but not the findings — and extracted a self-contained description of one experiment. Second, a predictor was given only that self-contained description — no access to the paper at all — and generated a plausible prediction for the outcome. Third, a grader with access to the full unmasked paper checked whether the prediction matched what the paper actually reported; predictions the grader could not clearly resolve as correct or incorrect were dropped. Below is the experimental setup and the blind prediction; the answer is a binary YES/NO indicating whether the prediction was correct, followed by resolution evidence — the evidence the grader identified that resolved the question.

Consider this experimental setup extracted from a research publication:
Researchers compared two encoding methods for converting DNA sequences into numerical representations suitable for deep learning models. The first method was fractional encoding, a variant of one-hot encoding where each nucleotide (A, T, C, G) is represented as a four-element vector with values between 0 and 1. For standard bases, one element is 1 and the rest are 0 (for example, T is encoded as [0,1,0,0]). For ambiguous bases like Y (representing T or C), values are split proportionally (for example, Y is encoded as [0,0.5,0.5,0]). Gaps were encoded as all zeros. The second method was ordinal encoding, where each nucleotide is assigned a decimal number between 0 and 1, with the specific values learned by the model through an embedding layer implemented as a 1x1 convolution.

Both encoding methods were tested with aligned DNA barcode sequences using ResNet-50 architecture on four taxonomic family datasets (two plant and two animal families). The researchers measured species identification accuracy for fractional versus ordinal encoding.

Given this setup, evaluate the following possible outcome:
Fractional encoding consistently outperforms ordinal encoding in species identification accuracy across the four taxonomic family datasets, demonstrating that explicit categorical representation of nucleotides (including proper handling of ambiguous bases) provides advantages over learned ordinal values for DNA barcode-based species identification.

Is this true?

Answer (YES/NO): YES